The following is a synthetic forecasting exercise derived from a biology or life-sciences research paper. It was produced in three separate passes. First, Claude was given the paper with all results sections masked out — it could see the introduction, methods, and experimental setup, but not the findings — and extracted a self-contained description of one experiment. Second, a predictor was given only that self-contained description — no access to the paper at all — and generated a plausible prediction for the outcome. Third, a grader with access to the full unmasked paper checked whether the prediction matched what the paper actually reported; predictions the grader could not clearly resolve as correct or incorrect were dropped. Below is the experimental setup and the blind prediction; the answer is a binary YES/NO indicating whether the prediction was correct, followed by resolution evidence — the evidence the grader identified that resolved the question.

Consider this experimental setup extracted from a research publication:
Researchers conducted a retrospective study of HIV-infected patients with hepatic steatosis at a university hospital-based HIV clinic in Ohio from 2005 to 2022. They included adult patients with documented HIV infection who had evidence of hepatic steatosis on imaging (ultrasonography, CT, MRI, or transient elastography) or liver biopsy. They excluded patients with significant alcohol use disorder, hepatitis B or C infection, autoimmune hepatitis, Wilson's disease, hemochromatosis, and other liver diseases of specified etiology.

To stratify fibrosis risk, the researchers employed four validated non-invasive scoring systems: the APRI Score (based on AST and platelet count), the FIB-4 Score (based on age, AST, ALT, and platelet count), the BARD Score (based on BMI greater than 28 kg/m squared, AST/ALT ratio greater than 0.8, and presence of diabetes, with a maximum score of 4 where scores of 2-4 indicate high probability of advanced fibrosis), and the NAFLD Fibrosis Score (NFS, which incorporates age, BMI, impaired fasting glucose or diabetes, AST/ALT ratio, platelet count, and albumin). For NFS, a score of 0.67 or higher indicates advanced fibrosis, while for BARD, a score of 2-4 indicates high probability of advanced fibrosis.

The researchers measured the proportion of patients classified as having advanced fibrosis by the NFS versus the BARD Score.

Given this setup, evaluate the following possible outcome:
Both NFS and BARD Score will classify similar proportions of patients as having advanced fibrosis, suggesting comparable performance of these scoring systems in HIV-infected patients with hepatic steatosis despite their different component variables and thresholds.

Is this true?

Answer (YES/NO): NO